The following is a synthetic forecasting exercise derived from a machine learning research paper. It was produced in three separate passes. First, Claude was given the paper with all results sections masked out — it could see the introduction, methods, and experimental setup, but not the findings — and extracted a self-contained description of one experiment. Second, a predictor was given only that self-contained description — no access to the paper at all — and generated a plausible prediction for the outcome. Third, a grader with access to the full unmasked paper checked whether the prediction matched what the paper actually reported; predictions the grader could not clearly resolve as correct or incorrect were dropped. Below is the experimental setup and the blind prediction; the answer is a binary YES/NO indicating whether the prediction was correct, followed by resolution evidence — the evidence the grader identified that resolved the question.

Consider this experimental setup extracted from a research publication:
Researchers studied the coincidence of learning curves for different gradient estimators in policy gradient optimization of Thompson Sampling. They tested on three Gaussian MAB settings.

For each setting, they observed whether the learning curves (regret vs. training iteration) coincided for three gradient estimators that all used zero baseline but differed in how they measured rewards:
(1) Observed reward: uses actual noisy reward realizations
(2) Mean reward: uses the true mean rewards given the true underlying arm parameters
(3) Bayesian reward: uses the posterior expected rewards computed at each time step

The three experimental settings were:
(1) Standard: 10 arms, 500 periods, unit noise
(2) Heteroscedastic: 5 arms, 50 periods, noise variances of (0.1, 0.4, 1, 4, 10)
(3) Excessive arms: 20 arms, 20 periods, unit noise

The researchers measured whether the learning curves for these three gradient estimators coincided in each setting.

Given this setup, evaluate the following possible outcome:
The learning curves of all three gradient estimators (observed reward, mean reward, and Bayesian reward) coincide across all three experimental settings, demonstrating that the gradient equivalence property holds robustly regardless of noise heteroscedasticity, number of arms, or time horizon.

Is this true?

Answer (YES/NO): YES